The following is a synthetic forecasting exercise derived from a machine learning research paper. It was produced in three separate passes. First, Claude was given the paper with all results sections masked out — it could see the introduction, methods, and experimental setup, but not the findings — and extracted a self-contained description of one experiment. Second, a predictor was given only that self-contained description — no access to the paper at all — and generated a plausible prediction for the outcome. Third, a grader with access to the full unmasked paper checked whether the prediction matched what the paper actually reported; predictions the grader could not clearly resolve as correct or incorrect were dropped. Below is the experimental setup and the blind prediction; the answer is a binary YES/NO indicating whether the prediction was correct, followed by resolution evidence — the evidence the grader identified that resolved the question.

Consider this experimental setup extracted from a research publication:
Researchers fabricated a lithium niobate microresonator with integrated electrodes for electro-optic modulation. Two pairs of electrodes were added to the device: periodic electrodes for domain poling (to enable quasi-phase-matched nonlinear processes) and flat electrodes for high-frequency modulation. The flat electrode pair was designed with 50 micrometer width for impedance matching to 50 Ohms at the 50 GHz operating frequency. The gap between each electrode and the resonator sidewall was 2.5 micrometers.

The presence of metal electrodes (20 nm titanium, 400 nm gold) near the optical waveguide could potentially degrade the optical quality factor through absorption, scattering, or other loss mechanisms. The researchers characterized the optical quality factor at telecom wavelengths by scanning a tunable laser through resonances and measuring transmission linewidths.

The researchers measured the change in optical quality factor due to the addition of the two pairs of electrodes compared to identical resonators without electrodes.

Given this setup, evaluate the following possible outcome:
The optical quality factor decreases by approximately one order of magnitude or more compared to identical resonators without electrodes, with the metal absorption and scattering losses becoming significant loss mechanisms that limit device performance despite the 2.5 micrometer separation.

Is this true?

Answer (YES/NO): NO